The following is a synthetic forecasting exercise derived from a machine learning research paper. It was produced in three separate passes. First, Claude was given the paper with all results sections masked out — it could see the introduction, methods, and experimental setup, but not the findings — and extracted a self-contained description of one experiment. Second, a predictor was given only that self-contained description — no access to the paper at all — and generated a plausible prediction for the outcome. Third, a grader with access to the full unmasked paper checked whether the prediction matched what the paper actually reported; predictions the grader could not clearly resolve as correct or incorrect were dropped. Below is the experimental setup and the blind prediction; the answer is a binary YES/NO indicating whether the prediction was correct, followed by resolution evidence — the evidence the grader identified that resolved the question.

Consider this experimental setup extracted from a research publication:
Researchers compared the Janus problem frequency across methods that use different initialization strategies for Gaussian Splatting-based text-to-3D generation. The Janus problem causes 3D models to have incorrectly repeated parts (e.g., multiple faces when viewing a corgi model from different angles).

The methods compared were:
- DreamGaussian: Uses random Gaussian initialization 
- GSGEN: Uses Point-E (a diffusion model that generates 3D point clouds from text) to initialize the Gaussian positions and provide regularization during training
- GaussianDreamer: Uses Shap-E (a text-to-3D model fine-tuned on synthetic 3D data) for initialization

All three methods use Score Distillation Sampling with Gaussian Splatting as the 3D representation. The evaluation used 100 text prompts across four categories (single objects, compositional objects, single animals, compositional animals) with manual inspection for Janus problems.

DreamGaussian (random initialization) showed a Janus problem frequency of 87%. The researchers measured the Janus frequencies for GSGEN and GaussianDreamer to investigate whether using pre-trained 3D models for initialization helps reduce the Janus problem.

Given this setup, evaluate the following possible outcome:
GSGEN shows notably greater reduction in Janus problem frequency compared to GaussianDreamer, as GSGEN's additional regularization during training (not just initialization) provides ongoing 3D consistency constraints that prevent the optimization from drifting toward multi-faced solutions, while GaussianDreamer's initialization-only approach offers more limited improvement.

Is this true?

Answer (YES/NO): NO